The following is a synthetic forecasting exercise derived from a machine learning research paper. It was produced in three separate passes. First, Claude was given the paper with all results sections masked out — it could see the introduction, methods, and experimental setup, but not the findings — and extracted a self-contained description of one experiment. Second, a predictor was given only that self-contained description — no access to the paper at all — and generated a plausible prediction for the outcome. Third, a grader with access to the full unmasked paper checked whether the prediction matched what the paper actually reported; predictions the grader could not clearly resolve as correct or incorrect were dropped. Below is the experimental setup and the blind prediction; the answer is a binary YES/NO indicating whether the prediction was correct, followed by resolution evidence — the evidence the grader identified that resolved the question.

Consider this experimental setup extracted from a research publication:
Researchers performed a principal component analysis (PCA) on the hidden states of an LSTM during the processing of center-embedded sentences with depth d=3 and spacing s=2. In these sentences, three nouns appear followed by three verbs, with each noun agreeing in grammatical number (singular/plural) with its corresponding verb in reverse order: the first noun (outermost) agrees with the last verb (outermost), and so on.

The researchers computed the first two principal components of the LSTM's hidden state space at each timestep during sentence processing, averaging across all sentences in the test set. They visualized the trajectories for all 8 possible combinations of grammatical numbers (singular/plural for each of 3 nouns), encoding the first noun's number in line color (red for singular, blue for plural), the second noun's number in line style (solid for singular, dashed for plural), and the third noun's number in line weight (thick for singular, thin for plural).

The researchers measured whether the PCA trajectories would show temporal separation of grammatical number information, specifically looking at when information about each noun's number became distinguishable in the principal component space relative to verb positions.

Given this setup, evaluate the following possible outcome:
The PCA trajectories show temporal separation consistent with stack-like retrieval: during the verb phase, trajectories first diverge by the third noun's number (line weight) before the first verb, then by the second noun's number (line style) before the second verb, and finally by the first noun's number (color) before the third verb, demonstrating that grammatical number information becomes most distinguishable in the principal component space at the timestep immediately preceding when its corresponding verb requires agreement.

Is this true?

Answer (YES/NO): YES